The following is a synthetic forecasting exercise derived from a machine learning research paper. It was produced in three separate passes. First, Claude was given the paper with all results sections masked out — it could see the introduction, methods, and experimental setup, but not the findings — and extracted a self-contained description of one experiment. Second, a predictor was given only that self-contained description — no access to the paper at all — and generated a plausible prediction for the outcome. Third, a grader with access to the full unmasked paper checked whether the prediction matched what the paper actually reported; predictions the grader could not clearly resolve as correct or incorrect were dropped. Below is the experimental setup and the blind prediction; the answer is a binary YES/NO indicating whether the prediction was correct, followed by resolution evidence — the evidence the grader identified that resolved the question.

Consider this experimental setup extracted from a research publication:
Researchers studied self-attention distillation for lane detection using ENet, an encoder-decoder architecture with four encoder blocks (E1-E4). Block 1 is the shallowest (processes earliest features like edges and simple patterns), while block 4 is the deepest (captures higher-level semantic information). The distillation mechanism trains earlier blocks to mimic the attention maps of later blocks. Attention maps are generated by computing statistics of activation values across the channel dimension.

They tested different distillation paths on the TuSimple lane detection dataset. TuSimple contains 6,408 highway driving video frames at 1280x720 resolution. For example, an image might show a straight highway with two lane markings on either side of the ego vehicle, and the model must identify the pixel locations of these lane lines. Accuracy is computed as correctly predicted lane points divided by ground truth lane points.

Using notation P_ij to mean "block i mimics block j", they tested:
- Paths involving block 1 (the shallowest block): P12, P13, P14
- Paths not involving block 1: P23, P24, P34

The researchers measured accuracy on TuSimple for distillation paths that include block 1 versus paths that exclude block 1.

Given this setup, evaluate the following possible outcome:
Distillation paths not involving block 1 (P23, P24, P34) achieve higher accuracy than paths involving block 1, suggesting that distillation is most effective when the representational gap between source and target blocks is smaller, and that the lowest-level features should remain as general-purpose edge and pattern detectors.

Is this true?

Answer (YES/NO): YES